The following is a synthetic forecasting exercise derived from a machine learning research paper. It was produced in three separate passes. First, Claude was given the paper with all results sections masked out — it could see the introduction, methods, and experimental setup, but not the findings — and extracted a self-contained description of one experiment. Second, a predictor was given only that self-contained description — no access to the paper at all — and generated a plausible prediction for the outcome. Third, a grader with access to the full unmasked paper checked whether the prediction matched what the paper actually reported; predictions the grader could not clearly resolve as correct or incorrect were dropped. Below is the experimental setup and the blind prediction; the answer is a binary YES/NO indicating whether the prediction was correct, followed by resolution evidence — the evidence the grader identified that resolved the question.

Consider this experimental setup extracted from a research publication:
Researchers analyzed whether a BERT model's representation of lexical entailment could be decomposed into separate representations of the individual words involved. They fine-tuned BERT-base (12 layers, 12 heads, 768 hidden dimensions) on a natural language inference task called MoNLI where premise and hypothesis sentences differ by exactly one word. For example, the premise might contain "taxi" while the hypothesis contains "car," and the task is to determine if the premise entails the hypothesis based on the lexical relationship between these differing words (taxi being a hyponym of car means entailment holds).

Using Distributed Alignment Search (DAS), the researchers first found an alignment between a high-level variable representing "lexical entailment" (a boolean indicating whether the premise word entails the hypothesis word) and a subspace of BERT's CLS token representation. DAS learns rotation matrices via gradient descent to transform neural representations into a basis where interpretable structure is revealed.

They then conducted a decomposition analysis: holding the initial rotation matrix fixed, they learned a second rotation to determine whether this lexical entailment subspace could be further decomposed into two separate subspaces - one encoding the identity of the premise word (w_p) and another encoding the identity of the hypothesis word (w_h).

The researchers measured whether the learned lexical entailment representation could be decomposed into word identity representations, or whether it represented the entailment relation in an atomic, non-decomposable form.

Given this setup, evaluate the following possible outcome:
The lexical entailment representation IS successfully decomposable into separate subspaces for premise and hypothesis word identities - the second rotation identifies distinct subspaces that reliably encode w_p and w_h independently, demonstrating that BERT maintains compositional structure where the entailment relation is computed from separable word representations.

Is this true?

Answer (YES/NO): YES